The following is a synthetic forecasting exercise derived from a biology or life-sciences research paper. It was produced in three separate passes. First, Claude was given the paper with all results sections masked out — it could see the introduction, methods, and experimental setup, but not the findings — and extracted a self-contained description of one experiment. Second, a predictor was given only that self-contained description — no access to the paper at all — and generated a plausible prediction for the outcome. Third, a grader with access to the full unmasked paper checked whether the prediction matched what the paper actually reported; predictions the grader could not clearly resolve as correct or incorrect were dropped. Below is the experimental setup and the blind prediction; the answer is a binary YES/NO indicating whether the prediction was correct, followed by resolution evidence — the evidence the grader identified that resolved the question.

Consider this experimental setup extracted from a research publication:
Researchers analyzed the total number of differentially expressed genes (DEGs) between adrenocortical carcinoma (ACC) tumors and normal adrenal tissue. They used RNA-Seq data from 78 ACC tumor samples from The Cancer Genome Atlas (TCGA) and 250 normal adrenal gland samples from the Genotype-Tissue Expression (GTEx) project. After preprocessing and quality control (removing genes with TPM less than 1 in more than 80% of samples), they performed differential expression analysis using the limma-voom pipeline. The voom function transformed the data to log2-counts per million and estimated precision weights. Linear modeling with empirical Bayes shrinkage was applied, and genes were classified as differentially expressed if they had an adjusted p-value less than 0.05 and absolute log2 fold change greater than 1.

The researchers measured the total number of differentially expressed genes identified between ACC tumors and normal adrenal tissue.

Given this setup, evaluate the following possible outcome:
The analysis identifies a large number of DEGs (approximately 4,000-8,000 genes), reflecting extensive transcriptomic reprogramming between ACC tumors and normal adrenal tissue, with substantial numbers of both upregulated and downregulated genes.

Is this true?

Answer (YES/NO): NO